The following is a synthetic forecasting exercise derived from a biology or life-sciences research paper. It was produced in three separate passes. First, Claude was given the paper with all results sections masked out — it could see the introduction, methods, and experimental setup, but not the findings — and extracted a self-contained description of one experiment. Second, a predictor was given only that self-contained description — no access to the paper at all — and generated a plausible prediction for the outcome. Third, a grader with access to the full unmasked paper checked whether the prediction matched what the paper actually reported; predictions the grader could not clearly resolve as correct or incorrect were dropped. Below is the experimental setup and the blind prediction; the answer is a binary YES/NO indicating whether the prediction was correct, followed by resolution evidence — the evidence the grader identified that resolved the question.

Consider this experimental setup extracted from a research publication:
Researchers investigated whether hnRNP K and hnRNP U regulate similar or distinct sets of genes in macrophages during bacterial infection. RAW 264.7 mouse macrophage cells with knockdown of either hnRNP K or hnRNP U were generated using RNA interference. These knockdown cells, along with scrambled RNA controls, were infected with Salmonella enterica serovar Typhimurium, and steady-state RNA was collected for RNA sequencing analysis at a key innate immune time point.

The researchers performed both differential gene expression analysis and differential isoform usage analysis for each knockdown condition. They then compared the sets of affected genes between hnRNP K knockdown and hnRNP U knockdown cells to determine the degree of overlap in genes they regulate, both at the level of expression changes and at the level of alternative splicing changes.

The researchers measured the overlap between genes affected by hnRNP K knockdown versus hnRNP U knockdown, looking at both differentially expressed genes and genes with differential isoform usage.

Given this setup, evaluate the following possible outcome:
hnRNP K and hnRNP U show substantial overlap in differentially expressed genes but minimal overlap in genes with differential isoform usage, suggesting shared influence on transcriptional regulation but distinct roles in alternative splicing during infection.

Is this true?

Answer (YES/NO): NO